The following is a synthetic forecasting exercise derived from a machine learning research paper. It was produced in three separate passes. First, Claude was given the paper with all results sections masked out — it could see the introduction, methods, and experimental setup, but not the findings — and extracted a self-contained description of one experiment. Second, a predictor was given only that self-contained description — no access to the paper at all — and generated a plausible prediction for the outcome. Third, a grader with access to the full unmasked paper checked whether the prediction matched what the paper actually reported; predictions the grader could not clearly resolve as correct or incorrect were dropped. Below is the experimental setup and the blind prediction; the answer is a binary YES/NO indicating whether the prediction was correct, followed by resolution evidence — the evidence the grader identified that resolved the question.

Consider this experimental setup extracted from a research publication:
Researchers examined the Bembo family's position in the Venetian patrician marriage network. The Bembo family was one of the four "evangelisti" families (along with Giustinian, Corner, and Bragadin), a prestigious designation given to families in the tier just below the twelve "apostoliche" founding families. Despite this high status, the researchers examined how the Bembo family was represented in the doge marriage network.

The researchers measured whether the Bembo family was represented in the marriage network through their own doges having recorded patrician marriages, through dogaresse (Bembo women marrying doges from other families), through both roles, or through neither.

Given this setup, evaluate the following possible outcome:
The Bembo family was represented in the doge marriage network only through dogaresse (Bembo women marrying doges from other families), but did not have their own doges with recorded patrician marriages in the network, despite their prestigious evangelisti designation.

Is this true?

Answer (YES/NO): YES